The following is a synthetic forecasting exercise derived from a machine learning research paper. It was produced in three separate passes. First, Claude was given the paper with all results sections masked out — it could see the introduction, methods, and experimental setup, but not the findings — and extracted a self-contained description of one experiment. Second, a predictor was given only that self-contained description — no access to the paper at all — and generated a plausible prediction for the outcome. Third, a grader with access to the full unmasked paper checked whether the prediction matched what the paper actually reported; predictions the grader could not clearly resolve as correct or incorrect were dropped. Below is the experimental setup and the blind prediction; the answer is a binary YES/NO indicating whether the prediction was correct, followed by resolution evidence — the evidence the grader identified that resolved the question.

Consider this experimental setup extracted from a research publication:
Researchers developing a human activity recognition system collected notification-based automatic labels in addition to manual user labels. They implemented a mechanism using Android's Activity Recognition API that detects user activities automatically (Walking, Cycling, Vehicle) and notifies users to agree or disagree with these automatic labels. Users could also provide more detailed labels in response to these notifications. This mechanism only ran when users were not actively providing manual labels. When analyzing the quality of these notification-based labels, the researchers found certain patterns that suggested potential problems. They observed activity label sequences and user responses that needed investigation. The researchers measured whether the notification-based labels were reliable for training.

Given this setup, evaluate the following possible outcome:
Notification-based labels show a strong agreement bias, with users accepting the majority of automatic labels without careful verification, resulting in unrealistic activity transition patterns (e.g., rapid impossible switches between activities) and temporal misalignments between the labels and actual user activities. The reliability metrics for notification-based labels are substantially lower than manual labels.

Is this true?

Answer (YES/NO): NO